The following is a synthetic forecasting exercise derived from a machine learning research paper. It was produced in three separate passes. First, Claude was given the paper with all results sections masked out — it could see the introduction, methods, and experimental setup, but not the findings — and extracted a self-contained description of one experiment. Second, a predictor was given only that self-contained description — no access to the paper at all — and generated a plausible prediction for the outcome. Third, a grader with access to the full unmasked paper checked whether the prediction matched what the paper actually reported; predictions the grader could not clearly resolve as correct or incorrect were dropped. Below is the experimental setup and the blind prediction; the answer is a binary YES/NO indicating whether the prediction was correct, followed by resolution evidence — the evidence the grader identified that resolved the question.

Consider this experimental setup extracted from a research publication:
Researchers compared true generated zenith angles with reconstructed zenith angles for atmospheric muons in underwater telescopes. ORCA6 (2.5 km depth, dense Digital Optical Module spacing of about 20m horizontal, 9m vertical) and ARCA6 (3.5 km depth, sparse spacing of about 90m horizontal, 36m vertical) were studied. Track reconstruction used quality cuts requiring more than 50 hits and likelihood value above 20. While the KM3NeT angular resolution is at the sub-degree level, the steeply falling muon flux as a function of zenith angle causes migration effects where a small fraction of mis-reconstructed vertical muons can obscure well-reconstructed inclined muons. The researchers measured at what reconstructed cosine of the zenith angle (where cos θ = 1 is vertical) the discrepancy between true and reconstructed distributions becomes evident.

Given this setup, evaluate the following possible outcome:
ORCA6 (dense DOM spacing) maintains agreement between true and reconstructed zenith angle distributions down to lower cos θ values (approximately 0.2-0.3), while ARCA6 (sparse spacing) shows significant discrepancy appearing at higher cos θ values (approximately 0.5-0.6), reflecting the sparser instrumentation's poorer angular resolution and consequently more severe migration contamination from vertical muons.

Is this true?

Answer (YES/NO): NO